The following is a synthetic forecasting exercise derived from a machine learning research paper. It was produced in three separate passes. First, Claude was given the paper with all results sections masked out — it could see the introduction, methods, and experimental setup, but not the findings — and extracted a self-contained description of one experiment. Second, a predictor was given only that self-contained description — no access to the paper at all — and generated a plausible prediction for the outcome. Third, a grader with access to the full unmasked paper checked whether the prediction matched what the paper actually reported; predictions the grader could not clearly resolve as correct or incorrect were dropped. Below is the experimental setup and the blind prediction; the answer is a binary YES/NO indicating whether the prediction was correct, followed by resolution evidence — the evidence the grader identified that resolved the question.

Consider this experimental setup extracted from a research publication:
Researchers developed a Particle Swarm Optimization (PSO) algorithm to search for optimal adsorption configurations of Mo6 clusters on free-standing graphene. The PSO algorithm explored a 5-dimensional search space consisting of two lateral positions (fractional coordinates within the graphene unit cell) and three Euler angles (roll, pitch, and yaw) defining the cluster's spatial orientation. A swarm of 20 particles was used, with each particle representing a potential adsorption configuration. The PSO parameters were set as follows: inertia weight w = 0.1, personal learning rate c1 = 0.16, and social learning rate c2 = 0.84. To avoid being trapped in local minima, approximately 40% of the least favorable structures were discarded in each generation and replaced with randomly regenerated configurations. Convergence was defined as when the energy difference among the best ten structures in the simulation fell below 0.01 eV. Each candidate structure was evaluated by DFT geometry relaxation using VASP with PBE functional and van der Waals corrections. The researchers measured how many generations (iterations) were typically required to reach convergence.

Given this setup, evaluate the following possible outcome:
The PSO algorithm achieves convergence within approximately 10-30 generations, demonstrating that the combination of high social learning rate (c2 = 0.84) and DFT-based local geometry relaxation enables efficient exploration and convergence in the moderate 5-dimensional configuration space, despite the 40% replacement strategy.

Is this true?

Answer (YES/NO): NO